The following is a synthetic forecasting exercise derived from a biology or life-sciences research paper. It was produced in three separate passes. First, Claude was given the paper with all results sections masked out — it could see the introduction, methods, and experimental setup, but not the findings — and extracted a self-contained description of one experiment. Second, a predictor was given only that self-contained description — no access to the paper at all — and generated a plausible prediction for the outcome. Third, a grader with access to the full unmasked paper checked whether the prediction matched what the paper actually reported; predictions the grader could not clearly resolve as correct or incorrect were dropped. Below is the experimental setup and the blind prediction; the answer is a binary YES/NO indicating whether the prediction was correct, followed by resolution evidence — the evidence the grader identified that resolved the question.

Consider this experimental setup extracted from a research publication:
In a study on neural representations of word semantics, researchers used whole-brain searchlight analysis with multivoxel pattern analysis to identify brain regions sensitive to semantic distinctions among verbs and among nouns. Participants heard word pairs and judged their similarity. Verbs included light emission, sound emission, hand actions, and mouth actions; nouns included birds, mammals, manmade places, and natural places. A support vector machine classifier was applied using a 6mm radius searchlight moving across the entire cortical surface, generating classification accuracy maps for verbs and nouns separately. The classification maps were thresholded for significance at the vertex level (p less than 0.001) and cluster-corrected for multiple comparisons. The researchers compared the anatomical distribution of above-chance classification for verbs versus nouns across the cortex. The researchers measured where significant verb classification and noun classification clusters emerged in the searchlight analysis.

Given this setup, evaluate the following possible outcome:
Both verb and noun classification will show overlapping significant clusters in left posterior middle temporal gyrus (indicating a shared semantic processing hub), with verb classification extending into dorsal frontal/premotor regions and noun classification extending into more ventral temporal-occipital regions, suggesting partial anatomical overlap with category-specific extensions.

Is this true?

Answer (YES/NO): NO